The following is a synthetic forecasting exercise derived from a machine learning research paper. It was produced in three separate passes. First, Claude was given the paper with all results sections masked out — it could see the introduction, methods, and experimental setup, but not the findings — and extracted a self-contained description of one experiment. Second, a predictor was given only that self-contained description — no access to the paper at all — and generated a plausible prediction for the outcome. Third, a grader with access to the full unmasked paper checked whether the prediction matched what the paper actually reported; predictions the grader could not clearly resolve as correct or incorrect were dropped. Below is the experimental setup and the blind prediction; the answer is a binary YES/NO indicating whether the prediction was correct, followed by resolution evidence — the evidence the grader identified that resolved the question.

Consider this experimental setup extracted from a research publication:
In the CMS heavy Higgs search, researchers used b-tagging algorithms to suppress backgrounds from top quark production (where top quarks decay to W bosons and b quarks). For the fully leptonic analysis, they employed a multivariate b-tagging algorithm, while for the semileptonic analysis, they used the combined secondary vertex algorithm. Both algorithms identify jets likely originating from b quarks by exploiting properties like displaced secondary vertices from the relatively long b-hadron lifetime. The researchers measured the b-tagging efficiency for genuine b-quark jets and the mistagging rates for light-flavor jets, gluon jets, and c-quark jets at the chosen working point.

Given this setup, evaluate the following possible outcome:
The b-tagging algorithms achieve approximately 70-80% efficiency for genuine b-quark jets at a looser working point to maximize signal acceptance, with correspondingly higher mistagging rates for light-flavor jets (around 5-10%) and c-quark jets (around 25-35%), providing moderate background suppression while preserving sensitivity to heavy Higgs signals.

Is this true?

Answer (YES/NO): NO